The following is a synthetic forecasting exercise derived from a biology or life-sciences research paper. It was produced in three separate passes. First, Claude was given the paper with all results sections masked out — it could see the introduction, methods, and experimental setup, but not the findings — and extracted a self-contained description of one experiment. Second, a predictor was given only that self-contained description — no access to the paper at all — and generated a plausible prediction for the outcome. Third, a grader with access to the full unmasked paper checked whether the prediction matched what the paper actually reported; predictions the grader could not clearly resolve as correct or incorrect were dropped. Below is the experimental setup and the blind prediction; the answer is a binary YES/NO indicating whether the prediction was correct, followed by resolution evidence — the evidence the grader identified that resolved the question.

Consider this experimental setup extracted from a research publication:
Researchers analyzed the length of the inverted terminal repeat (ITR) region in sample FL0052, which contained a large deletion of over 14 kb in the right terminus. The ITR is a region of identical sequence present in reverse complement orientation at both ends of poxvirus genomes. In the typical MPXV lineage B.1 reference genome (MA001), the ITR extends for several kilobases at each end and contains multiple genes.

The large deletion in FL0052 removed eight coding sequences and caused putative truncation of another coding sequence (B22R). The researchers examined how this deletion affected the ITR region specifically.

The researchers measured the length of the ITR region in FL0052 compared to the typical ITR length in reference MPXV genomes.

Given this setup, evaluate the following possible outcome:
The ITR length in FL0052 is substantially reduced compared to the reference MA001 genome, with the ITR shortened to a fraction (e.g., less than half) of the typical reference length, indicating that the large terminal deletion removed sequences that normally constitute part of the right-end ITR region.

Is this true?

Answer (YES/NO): YES